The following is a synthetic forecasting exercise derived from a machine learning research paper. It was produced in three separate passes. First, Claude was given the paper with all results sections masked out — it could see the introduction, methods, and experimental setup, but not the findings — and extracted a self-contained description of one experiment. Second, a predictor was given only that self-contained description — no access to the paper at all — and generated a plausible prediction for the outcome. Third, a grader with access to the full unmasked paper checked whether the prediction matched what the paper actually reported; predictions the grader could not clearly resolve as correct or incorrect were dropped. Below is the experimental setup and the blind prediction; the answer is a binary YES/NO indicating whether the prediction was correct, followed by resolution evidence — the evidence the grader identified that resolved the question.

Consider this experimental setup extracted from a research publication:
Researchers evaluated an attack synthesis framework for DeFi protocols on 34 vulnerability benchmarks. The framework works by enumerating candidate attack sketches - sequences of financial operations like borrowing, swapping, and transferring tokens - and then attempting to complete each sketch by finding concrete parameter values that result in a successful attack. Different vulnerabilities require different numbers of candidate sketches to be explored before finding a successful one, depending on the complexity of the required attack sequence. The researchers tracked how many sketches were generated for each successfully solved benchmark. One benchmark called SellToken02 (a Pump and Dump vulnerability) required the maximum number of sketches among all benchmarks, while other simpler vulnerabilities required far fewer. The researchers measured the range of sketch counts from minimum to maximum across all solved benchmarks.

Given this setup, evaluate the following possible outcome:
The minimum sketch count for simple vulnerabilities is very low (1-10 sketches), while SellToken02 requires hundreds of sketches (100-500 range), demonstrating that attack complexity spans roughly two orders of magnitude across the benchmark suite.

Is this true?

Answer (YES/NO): NO